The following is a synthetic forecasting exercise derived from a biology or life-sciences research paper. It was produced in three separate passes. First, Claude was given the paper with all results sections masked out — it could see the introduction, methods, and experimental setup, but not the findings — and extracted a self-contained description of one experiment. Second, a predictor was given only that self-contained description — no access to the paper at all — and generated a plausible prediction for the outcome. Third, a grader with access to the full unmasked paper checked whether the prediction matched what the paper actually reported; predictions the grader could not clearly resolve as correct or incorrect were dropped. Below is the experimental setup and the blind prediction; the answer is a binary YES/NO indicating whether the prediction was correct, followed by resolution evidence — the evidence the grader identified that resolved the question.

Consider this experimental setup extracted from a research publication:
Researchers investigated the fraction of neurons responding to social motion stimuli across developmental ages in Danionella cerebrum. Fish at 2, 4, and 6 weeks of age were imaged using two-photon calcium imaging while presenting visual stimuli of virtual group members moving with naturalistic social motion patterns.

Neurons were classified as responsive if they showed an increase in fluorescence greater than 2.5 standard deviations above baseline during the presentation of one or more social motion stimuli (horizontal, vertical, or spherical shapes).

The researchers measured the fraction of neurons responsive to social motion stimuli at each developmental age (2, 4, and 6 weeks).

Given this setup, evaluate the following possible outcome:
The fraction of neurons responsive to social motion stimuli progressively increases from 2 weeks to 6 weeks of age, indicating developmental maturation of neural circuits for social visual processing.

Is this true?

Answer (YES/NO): NO